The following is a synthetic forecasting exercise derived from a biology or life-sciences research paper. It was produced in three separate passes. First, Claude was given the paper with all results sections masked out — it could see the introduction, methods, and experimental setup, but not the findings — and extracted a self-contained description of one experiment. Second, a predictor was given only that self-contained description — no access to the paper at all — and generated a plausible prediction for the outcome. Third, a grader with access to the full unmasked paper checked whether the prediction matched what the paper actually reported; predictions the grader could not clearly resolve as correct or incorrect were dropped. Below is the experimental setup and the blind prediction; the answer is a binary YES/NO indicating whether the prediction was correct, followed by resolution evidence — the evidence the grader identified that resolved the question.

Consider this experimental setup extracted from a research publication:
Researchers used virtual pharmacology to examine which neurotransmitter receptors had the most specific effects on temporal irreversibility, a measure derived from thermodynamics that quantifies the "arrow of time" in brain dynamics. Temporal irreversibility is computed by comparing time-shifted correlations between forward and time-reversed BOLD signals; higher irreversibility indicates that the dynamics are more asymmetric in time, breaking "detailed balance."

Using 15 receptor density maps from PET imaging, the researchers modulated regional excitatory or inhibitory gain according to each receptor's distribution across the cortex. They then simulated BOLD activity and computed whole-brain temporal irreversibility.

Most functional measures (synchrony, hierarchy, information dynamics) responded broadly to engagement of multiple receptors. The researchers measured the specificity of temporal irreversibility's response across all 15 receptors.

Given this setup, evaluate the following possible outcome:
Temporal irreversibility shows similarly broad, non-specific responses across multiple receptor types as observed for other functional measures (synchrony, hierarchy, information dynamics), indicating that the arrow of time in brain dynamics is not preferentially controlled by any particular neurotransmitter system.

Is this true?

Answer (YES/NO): NO